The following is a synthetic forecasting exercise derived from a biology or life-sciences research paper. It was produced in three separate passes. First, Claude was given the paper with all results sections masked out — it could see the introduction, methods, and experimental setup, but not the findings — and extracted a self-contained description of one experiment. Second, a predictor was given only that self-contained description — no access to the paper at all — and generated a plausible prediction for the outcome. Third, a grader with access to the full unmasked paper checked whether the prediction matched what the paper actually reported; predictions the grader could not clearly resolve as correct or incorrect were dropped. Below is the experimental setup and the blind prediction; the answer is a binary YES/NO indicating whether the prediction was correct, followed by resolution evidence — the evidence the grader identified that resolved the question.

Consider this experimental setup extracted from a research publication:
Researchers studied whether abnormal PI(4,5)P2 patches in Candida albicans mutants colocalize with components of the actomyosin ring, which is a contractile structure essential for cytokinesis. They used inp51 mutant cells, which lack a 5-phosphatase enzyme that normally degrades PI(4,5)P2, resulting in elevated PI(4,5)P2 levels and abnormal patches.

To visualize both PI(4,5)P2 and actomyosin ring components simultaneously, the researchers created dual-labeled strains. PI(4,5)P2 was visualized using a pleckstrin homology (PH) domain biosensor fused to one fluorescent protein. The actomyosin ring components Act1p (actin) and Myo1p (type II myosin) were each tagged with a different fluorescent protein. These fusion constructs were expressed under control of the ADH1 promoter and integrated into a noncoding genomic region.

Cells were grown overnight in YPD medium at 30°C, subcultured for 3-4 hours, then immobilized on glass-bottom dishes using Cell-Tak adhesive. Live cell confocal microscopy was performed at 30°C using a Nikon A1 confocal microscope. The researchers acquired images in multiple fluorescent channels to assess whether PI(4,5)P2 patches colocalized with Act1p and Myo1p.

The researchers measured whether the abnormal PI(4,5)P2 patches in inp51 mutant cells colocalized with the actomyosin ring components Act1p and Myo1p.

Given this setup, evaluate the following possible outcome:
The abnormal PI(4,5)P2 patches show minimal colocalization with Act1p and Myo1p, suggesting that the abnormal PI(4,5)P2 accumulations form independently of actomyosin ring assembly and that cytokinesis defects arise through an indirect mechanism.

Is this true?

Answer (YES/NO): NO